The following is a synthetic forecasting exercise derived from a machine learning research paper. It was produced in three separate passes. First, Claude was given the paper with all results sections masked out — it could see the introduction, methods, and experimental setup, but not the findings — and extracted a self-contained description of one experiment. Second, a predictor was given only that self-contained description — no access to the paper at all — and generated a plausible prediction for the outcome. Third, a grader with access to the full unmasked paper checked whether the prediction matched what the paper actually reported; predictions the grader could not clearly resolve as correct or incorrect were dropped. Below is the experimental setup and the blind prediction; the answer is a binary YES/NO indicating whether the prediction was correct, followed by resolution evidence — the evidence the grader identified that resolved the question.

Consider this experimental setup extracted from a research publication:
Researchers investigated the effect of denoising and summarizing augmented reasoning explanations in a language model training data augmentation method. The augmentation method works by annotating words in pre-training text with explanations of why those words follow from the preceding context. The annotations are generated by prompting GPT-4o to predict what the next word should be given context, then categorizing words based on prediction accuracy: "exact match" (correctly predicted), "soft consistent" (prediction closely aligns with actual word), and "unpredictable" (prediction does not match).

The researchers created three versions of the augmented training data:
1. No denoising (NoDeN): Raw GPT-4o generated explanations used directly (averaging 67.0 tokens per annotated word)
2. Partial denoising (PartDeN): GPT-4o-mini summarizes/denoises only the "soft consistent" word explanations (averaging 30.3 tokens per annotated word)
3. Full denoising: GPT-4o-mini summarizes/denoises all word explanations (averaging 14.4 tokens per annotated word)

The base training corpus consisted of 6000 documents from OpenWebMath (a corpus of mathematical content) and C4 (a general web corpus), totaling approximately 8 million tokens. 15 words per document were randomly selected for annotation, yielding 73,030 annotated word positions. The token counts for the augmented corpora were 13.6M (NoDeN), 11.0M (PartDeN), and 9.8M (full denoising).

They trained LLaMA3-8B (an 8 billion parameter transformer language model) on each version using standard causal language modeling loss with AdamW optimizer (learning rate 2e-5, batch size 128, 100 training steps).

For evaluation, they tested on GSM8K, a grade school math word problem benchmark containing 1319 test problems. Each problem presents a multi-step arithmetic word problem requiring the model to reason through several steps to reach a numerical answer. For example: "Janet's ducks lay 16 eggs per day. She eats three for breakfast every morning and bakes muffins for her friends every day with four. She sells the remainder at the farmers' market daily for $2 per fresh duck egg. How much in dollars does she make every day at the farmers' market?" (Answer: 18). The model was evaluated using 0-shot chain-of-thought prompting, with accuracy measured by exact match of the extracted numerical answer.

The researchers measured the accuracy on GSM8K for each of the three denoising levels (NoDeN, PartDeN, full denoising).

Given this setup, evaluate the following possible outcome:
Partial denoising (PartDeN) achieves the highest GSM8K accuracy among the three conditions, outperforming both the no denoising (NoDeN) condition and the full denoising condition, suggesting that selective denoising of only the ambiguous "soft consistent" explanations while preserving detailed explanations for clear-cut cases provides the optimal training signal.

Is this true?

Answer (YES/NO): NO